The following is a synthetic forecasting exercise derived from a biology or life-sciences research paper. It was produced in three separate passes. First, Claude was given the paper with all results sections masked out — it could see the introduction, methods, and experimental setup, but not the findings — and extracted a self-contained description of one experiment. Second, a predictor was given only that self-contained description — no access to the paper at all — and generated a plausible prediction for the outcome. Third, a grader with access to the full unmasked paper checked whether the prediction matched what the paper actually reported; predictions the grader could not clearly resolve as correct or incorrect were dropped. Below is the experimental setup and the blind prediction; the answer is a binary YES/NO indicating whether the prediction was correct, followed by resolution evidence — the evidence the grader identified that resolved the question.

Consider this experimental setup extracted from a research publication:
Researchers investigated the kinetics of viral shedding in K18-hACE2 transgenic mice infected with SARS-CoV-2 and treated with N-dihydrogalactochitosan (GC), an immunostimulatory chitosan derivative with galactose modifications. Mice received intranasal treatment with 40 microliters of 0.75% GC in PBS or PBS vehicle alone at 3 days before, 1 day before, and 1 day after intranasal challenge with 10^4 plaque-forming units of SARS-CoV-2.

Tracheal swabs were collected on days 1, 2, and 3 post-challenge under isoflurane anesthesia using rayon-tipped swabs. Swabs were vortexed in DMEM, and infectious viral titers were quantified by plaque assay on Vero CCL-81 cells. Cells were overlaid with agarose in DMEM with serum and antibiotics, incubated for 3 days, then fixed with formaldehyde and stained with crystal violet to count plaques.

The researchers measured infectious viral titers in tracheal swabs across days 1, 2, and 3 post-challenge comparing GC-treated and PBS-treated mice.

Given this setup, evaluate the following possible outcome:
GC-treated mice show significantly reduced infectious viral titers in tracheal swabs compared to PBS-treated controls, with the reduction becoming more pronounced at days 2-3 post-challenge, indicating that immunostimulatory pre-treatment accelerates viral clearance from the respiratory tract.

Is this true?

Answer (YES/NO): NO